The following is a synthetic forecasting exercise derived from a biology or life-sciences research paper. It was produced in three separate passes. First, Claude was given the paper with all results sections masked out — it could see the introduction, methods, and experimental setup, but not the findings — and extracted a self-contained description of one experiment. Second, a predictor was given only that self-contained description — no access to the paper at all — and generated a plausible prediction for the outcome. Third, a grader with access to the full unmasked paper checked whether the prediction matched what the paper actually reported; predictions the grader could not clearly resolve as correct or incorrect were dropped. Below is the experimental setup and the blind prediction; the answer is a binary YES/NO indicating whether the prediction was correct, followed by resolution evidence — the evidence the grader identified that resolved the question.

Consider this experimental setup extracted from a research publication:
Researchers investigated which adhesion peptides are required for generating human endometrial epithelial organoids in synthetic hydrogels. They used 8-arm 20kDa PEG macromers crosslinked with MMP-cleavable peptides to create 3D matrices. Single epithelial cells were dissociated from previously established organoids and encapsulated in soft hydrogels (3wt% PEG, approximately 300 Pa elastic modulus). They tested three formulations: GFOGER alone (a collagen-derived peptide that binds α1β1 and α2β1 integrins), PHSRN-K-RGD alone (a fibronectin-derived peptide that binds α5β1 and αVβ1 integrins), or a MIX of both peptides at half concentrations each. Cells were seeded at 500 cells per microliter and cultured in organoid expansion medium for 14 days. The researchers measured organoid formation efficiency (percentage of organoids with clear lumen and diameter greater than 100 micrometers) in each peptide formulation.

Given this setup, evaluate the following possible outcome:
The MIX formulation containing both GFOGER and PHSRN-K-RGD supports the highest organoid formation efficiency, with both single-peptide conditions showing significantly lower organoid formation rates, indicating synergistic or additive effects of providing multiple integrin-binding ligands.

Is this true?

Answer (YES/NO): NO